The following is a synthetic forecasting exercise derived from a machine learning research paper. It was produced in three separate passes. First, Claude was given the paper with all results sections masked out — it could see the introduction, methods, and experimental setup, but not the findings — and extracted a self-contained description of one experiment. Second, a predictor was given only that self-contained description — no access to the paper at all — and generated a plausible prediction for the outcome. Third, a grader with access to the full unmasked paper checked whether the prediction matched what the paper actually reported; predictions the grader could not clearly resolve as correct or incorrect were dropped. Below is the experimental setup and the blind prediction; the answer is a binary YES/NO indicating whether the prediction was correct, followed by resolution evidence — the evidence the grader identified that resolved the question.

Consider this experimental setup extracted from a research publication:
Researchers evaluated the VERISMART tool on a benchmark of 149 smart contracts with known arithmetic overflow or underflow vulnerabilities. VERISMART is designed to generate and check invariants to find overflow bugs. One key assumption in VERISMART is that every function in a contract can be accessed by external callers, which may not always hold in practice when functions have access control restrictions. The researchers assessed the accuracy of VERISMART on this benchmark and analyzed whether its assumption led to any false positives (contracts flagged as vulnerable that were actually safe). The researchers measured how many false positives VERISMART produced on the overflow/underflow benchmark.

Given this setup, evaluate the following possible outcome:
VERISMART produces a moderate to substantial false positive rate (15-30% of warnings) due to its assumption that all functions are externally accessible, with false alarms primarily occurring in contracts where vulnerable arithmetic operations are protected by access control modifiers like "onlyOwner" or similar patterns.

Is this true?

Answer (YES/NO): NO